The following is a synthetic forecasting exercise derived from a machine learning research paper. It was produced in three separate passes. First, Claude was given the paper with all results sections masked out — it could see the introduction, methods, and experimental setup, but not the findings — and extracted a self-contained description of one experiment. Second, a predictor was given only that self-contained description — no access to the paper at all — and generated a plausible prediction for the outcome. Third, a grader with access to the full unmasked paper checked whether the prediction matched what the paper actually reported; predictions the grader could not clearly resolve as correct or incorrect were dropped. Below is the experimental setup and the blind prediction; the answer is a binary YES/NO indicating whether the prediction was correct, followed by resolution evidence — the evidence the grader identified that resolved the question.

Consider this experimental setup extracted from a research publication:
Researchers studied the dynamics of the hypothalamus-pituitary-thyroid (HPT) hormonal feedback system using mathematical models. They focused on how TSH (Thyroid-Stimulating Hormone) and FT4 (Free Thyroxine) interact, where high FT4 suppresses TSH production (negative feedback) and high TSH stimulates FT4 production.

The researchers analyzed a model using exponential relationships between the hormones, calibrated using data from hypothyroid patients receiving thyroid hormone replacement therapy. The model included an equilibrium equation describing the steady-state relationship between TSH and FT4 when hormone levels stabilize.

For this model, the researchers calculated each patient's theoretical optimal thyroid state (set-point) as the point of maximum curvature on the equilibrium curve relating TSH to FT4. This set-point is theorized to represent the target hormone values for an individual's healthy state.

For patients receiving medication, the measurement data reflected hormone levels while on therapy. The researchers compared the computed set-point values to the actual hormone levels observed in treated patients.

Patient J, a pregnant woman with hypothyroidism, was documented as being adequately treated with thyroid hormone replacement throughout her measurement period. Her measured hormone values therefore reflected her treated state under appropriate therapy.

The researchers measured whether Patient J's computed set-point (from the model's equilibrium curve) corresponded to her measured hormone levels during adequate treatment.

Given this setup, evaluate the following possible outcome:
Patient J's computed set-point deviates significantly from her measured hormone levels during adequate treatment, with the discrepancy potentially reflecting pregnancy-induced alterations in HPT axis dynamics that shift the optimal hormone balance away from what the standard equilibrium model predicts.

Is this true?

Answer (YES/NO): NO